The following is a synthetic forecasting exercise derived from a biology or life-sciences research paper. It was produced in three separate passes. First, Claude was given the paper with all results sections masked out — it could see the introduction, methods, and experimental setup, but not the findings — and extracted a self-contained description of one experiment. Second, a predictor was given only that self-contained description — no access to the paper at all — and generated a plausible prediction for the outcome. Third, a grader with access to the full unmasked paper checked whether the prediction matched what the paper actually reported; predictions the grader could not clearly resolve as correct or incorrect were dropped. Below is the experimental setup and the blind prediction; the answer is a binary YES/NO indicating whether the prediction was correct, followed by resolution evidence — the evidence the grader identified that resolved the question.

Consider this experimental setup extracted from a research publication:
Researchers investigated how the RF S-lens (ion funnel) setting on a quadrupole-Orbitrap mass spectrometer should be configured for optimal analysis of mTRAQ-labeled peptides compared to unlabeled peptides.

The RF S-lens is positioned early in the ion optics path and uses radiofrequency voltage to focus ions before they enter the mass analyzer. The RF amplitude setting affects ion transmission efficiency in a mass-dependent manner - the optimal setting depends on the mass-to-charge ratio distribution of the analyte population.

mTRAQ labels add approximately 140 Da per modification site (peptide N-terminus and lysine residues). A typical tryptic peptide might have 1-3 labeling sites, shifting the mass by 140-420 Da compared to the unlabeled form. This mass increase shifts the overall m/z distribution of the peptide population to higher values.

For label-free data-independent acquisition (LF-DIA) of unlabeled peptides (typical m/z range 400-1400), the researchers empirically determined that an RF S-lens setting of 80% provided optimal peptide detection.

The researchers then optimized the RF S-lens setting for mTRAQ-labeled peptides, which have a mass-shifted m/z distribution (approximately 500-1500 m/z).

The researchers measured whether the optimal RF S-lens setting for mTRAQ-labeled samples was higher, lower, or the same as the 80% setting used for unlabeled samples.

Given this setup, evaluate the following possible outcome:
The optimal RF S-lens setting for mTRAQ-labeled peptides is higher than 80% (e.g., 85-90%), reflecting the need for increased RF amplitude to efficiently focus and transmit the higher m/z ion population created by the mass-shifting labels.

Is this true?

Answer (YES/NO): NO